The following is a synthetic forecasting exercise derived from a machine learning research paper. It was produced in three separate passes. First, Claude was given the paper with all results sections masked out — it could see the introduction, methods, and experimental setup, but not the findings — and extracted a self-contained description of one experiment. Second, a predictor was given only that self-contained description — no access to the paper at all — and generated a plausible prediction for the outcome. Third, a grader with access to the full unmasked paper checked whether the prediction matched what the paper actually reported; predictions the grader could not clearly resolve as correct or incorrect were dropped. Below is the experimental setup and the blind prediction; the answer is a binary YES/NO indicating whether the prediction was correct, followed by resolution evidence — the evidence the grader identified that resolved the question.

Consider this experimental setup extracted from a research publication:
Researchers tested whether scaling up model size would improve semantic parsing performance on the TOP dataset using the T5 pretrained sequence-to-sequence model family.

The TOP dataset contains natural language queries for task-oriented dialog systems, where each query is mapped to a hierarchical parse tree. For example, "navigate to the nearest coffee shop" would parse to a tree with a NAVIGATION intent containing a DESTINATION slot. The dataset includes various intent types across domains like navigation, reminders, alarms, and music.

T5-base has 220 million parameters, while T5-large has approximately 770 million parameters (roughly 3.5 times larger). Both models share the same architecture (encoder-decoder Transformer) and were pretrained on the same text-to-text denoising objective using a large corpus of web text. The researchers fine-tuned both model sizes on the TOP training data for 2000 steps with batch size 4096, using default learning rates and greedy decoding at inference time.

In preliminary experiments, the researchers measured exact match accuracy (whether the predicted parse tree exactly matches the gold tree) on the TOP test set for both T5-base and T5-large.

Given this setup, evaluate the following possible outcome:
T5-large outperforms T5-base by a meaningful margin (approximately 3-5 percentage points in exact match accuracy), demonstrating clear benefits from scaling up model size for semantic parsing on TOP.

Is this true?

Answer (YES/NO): NO